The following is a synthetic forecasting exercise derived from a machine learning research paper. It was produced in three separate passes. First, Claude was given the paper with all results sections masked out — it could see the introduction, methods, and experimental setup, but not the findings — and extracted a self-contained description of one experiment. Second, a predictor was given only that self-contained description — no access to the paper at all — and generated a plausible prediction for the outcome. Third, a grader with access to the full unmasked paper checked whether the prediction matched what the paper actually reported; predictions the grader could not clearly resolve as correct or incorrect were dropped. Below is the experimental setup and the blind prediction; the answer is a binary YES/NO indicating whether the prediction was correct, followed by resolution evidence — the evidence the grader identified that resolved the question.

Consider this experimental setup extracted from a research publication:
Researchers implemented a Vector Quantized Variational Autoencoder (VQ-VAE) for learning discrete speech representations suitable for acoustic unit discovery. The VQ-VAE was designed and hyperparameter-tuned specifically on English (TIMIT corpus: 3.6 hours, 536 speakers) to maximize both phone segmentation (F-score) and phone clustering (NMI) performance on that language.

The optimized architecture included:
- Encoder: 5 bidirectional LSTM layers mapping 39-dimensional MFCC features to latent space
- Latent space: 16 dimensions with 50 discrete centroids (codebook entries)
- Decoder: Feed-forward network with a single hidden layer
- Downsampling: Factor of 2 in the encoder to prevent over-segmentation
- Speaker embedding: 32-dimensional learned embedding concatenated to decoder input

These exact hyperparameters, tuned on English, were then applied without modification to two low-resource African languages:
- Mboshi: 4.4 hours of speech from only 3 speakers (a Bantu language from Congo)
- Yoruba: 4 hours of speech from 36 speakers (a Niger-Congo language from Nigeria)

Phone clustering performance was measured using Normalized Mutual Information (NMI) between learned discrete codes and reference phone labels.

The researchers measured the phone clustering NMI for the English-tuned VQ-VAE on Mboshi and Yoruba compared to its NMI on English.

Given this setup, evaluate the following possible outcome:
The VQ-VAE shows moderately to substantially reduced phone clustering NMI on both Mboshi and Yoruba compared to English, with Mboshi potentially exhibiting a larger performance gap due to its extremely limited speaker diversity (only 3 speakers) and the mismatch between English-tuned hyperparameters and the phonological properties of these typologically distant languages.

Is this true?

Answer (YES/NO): NO